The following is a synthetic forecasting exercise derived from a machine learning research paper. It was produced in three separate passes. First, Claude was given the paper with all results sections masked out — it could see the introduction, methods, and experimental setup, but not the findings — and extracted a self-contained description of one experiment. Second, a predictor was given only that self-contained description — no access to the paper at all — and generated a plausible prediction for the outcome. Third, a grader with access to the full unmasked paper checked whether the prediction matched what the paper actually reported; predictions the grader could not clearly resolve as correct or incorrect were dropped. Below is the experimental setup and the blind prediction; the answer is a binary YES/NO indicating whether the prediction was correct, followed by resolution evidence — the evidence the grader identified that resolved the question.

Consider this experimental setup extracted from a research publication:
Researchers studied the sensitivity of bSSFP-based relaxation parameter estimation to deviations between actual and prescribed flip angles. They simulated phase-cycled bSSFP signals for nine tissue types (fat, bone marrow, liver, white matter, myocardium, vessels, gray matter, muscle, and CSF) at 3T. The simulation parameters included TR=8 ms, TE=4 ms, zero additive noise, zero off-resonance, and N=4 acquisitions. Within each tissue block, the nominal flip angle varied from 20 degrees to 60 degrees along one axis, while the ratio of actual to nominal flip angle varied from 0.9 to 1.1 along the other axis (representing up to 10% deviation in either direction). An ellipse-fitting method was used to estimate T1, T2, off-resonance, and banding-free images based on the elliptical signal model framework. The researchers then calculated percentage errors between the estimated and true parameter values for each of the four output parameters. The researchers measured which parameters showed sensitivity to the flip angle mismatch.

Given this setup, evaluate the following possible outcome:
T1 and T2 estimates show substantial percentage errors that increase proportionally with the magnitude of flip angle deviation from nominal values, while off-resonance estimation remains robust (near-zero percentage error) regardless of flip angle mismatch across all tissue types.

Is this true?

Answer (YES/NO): NO